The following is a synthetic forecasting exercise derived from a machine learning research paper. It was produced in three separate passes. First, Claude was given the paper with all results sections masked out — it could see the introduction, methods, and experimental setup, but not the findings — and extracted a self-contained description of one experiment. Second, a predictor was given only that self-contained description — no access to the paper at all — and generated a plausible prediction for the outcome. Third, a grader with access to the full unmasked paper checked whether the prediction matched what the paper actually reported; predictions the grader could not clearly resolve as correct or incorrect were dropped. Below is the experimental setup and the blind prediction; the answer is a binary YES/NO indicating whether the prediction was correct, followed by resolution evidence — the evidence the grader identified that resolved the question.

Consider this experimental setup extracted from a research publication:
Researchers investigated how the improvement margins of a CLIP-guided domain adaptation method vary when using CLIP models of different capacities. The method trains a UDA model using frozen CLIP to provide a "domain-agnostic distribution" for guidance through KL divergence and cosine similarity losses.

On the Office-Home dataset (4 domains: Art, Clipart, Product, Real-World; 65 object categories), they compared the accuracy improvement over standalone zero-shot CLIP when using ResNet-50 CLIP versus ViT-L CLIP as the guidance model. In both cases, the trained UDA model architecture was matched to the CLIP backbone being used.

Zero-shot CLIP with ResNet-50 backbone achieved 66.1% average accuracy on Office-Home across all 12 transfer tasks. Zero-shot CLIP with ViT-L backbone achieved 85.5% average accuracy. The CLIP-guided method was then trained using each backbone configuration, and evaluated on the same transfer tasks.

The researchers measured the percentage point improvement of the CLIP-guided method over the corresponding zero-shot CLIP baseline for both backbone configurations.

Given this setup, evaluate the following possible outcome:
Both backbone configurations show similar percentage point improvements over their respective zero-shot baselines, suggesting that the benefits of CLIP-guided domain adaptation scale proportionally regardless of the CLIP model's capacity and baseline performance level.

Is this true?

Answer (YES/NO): NO